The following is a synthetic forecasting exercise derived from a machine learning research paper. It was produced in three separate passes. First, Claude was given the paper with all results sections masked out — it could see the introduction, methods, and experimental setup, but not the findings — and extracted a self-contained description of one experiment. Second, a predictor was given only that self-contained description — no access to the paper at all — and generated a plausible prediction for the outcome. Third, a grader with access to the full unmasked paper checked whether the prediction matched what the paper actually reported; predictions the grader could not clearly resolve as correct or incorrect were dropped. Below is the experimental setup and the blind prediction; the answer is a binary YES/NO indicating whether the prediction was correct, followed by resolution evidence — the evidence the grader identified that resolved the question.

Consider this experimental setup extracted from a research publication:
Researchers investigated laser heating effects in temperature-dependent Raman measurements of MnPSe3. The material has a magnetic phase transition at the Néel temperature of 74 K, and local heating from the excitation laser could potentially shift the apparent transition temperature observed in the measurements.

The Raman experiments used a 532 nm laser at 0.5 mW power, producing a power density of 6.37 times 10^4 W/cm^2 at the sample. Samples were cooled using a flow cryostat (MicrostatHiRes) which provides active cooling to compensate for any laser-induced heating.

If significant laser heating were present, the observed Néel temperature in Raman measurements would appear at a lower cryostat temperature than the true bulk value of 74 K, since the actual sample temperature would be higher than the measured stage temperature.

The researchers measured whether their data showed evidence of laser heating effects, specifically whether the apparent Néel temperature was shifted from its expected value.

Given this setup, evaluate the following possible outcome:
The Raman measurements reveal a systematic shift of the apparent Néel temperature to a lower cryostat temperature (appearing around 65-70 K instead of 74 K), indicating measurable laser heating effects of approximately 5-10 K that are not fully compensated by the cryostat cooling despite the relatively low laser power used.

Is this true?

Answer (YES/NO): NO